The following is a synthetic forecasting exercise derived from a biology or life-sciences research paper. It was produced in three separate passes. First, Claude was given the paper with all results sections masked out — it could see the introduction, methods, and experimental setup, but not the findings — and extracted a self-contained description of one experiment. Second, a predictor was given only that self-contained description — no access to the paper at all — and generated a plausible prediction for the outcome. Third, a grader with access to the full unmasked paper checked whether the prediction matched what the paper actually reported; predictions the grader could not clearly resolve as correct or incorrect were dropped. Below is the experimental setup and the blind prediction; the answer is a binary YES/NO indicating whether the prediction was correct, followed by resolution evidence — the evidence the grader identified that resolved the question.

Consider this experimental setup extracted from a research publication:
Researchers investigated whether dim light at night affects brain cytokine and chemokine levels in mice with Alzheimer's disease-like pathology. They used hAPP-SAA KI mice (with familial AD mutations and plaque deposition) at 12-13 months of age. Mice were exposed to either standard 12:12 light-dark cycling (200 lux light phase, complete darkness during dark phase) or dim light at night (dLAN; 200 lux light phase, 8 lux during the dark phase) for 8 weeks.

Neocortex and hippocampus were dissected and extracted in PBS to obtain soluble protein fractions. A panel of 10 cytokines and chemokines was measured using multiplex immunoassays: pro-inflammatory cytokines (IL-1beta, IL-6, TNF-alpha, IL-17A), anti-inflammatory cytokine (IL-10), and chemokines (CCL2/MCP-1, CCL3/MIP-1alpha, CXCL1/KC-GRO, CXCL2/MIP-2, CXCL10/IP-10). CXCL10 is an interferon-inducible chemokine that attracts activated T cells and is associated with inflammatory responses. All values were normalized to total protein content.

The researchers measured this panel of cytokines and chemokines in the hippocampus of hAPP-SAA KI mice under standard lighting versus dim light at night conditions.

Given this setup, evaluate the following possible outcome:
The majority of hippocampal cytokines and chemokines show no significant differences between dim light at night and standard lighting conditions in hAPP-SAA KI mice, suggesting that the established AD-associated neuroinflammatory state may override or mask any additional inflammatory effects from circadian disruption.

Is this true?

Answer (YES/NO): YES